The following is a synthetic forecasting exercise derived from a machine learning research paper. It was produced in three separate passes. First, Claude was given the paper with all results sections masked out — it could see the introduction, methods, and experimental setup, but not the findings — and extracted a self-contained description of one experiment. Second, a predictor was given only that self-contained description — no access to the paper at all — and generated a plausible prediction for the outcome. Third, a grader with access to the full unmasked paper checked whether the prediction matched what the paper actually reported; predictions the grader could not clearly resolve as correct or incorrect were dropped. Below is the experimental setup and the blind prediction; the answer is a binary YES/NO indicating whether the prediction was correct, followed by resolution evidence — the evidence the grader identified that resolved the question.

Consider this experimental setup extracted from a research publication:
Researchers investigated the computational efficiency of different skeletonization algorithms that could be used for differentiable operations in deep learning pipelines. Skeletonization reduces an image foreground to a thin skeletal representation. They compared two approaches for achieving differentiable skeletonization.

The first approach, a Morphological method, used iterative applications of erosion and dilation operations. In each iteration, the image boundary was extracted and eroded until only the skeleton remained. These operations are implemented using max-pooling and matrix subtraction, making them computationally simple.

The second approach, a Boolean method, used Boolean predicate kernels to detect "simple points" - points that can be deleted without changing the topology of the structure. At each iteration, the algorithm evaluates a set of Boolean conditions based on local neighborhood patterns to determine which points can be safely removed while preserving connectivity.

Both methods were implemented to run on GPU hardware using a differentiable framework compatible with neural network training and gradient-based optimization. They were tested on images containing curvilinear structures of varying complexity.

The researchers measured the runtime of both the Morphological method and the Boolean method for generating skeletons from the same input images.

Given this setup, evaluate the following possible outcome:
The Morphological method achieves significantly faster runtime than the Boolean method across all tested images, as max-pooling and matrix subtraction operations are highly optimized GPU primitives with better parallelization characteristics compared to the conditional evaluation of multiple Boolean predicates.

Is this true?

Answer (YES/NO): YES